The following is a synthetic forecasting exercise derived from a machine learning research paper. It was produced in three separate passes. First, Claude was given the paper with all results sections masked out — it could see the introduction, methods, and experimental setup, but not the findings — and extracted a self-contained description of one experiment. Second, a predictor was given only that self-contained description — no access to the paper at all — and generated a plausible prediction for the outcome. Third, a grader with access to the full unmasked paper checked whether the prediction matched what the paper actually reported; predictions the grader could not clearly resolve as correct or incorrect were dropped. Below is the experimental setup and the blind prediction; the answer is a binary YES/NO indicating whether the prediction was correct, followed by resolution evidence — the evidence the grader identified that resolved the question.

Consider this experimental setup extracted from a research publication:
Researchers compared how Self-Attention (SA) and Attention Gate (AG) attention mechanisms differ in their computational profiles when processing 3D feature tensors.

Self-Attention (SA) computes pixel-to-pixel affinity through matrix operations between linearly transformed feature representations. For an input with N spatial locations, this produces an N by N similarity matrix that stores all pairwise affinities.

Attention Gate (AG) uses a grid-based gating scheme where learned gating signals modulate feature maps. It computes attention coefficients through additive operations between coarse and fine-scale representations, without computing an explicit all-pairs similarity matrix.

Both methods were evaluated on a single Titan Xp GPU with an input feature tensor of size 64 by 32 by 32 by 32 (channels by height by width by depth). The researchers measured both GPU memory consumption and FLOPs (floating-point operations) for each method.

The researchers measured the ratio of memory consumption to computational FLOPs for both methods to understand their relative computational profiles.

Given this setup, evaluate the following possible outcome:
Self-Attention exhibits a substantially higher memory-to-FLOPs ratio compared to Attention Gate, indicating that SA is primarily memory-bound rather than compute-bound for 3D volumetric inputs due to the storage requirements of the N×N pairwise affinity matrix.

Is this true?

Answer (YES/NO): YES